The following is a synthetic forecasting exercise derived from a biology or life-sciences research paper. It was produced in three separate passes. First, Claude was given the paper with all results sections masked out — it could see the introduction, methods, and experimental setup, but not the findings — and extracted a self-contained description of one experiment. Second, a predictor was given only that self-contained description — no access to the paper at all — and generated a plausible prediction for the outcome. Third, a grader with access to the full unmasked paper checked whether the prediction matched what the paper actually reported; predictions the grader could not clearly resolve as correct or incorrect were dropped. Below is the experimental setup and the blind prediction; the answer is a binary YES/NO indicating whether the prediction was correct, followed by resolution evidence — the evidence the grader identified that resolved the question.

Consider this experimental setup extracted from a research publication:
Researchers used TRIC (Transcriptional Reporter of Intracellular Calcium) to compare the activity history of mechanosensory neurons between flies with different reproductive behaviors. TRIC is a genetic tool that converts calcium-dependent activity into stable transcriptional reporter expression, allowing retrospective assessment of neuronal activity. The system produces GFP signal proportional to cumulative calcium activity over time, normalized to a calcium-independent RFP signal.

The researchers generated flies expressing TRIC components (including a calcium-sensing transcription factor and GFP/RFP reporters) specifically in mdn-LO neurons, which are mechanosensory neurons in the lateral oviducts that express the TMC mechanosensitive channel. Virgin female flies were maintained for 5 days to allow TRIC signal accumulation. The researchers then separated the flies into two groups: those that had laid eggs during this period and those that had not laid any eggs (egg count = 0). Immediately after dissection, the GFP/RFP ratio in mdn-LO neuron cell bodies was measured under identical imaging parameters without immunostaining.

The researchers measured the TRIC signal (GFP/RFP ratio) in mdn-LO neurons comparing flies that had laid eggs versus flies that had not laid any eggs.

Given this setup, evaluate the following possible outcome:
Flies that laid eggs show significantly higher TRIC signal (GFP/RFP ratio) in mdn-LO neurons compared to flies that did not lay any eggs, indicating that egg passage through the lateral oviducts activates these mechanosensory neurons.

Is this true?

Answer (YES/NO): YES